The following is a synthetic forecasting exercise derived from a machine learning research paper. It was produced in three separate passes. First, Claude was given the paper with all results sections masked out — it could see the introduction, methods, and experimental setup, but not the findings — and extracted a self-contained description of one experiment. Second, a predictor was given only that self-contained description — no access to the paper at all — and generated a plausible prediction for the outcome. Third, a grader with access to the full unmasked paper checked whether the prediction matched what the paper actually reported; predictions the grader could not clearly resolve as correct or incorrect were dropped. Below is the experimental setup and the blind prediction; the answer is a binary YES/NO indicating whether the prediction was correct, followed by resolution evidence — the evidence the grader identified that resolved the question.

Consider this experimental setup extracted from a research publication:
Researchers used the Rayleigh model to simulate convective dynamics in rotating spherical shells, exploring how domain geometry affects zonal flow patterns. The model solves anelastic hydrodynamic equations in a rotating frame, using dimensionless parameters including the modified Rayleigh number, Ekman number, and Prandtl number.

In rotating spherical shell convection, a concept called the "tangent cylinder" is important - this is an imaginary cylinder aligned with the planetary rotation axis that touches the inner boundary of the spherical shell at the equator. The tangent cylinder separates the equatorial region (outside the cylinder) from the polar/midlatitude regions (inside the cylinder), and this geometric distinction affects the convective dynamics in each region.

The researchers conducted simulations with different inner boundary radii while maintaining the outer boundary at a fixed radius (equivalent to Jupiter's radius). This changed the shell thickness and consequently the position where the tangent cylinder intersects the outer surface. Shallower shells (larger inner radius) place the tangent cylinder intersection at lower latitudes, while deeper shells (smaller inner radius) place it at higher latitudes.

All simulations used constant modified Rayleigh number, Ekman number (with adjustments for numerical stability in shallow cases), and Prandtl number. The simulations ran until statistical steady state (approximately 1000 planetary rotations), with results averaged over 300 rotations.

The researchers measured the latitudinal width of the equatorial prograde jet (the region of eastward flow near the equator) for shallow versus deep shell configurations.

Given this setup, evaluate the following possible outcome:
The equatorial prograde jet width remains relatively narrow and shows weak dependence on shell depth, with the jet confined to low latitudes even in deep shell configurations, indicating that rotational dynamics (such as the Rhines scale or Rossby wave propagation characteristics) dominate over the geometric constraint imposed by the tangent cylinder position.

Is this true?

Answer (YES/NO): NO